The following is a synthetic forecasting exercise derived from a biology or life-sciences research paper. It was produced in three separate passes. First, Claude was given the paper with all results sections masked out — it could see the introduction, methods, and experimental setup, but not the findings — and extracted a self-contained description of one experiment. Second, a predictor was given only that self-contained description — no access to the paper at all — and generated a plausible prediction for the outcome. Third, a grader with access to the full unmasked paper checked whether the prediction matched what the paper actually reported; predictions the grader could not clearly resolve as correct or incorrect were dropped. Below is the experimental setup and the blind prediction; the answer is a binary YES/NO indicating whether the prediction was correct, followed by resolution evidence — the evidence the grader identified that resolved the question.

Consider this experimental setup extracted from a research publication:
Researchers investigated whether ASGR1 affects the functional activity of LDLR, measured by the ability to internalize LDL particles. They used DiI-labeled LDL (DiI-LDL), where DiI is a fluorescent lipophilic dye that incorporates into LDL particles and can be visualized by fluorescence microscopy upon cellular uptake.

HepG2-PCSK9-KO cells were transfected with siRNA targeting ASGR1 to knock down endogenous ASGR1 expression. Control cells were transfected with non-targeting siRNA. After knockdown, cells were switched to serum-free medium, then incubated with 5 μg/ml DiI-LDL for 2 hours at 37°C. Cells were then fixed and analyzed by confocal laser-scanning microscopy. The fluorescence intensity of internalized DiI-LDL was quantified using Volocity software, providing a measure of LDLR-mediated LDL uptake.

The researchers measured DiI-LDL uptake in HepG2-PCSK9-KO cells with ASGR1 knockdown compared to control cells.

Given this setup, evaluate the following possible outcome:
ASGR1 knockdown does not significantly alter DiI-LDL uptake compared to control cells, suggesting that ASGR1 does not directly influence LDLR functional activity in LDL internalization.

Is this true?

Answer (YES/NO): NO